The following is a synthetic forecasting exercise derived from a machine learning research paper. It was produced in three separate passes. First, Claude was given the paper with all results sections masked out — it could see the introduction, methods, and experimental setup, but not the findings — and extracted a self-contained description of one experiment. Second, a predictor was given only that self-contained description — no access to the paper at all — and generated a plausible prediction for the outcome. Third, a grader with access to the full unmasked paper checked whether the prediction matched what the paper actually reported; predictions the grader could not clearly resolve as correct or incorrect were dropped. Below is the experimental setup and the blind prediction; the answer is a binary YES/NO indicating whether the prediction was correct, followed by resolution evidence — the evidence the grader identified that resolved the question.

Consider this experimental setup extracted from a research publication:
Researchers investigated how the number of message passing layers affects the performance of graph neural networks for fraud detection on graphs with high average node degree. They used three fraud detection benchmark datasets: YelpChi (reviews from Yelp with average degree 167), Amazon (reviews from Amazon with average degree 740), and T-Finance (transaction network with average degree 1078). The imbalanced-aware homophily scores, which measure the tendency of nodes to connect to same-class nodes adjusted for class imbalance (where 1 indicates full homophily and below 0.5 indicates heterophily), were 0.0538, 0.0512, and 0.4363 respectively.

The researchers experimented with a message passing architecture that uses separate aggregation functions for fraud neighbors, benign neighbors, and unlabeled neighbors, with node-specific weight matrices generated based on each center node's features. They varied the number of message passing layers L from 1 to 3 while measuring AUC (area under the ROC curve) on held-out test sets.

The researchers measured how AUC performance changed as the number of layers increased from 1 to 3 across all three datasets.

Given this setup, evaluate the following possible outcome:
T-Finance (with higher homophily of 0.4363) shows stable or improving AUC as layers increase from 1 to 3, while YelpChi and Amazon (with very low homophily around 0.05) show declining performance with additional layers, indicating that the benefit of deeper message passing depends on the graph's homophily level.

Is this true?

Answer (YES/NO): NO